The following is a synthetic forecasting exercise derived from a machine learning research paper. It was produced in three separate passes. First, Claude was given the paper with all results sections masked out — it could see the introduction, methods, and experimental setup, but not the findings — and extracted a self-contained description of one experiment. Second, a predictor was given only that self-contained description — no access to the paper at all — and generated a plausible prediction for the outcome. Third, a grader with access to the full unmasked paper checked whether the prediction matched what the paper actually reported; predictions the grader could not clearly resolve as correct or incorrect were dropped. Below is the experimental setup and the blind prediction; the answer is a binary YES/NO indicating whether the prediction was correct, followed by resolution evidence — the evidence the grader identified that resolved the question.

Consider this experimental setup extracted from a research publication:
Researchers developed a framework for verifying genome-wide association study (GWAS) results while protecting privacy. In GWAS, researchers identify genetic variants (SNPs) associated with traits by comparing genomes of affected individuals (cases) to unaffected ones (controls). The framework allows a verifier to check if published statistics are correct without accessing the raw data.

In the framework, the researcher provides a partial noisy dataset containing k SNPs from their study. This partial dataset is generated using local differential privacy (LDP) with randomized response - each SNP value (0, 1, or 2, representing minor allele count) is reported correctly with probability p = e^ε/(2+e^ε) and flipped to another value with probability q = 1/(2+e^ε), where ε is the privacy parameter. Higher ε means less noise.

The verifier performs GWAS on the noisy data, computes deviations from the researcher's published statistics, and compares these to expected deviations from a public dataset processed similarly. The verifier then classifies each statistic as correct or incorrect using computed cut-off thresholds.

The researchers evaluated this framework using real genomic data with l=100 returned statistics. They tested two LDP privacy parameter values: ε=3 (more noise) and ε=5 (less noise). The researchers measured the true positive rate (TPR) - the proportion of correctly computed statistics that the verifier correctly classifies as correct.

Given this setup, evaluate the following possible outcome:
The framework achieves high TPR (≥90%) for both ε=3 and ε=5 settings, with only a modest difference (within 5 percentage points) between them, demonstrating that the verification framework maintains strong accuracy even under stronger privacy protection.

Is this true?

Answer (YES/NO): NO